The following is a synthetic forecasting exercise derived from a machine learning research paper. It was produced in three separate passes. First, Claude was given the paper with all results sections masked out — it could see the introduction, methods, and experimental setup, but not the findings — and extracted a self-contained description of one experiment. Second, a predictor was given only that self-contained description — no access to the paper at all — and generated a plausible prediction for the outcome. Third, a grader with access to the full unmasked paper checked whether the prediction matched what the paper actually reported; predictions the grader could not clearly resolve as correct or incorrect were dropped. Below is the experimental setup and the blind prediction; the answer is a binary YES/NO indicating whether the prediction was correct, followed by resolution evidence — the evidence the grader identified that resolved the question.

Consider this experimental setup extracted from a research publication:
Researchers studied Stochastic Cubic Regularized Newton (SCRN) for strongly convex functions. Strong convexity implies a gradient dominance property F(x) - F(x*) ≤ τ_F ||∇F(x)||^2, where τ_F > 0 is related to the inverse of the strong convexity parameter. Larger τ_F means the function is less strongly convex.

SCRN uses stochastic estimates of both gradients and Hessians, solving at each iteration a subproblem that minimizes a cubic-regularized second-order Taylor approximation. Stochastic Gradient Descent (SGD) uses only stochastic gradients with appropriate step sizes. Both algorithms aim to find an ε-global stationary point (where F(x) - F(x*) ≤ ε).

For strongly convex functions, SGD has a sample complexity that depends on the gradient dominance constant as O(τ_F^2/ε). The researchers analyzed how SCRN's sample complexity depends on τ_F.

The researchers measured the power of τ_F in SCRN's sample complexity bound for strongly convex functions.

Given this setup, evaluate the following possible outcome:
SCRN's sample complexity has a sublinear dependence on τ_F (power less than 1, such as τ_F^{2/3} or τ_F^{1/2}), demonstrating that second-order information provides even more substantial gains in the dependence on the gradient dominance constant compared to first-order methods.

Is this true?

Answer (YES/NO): NO